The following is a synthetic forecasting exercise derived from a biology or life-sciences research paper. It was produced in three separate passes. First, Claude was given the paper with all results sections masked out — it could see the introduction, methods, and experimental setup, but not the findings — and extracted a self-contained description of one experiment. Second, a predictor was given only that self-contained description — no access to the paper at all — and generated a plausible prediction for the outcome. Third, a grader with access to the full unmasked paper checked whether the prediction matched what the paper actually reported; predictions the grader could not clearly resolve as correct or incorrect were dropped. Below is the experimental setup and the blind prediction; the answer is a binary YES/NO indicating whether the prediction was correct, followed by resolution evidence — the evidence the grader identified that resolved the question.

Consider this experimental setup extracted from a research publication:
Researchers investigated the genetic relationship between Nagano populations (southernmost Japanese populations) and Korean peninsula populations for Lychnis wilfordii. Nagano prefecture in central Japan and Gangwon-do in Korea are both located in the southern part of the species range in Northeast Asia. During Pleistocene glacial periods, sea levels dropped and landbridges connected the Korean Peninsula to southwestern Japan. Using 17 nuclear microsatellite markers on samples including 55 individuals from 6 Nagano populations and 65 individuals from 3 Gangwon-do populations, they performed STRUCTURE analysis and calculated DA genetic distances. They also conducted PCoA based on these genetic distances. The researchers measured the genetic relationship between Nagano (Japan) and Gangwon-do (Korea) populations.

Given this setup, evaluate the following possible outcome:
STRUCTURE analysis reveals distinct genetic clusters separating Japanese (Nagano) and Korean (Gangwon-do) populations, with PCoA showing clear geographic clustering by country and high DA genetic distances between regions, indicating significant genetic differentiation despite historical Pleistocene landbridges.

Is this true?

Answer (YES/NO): NO